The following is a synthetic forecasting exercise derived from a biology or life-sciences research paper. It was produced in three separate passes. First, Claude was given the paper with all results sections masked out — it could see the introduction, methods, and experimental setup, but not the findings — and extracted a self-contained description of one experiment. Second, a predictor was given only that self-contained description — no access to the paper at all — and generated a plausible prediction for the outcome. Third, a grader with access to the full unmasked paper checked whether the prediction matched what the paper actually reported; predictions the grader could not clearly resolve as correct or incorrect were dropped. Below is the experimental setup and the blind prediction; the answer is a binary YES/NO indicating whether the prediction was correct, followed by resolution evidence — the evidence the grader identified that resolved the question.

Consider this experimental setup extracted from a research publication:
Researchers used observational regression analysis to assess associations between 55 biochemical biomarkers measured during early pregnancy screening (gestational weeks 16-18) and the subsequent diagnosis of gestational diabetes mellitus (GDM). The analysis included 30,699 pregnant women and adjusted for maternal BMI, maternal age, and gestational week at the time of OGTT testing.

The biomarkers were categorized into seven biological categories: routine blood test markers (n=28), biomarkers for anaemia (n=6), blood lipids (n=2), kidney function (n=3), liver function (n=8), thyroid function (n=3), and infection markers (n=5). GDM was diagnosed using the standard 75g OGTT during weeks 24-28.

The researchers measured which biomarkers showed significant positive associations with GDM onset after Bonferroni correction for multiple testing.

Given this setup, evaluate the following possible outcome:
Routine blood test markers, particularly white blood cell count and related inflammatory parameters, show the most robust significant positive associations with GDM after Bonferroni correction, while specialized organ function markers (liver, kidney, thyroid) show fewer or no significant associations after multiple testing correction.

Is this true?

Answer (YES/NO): NO